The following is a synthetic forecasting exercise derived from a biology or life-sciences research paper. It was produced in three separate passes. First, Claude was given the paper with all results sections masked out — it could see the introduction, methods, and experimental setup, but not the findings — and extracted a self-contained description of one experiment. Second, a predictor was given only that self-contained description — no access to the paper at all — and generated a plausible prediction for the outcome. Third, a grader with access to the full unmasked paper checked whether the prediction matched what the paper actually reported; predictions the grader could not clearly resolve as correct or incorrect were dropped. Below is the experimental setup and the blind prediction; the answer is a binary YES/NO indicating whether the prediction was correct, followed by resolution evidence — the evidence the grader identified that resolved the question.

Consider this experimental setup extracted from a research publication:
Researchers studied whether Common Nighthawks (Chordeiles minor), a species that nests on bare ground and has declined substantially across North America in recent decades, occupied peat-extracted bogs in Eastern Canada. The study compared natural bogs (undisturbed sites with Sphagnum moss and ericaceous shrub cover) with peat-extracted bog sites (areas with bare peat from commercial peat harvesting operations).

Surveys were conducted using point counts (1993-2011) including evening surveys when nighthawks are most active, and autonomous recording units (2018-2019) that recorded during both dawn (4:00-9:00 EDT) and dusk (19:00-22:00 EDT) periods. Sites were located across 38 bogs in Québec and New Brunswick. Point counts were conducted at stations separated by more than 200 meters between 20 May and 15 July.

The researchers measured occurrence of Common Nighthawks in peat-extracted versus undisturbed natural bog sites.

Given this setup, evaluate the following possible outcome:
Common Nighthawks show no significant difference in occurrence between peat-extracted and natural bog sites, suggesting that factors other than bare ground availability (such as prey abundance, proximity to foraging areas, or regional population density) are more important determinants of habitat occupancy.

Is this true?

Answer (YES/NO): NO